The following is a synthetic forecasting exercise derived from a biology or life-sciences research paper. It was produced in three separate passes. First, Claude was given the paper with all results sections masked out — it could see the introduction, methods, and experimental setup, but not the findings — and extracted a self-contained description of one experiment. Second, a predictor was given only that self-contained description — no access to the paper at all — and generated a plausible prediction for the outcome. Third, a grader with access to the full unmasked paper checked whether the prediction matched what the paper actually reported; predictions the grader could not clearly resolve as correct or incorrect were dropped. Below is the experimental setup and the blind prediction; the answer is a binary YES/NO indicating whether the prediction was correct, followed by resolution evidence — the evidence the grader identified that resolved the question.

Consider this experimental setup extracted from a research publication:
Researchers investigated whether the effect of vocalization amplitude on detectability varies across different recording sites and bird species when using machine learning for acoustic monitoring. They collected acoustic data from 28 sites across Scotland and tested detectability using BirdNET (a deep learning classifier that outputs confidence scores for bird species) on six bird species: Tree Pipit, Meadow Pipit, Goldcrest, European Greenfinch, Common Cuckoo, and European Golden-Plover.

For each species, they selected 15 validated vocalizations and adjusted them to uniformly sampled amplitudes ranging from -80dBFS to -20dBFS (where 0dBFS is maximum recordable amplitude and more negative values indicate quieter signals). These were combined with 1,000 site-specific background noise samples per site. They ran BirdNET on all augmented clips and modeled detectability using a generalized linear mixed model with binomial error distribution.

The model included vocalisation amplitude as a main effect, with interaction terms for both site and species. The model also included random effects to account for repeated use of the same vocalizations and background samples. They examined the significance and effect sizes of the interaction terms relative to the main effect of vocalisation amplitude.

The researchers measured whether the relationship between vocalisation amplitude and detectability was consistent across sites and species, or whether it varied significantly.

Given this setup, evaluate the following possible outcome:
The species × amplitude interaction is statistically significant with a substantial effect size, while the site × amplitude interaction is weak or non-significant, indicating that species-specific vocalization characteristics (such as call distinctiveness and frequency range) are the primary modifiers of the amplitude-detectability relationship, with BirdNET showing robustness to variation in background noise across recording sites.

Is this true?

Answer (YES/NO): NO